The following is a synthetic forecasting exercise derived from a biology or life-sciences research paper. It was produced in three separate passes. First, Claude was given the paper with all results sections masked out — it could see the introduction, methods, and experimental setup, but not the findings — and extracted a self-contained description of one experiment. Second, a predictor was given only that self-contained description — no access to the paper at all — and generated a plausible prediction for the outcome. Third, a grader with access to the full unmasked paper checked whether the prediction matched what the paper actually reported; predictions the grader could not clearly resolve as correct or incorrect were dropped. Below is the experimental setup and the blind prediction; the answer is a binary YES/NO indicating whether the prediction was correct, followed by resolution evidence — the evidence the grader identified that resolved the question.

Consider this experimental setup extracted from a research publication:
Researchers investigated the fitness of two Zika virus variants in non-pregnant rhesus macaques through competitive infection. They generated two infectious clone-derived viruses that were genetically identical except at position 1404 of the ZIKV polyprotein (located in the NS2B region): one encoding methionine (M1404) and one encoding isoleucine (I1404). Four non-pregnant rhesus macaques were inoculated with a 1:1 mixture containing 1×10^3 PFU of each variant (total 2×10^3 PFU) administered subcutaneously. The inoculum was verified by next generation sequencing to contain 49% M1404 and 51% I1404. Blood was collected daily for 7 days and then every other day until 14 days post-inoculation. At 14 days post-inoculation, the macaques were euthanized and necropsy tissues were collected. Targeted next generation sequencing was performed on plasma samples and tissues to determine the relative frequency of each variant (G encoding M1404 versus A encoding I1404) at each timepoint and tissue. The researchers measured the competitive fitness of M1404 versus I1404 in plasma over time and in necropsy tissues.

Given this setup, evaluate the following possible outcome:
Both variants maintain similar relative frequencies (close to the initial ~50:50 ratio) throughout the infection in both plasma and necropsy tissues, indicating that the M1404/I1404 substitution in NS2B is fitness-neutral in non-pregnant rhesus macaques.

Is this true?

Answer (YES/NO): NO